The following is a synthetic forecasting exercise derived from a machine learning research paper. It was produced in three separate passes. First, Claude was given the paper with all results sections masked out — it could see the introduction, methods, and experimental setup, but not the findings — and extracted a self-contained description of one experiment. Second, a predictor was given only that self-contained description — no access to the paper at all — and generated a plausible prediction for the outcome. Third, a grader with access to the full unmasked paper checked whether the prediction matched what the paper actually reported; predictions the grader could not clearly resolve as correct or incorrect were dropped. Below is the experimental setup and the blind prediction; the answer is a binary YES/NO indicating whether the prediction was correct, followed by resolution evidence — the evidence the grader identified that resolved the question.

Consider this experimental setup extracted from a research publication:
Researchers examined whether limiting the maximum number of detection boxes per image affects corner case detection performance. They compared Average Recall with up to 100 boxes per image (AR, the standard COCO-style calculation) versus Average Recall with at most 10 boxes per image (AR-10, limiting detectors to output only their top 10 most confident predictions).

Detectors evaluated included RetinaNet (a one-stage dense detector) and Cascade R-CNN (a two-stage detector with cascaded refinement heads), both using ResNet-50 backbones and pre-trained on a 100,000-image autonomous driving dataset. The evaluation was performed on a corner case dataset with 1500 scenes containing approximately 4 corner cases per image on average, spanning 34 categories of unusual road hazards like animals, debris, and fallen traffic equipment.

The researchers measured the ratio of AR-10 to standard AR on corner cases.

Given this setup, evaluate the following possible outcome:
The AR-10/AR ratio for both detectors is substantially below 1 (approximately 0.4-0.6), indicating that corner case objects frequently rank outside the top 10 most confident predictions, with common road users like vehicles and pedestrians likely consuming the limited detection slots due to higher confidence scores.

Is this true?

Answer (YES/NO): NO